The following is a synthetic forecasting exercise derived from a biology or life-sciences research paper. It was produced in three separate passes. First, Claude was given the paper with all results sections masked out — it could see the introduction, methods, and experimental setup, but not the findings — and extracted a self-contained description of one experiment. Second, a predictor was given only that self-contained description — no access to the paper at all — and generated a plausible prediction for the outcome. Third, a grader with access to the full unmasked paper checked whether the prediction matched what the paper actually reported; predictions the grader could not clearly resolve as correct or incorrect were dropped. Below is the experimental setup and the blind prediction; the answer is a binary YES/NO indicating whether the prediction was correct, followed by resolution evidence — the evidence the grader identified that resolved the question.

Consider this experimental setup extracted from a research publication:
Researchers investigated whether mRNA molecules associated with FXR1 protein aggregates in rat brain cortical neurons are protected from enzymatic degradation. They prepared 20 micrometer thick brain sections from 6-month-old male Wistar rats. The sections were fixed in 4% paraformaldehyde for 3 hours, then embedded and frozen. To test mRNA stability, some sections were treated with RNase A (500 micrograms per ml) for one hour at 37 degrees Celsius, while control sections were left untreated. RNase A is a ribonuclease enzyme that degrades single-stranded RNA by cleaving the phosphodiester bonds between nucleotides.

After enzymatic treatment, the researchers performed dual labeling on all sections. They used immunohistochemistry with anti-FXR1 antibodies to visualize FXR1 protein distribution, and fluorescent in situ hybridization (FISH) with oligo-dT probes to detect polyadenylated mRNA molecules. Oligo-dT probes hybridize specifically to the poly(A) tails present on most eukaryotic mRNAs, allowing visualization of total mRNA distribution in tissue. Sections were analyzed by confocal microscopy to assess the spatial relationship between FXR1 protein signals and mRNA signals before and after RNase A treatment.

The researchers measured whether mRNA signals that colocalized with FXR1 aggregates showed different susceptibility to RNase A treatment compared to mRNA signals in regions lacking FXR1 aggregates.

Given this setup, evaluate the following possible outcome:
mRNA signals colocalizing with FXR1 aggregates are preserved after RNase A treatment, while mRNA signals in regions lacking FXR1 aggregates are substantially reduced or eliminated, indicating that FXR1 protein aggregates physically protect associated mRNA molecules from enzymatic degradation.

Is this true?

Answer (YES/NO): YES